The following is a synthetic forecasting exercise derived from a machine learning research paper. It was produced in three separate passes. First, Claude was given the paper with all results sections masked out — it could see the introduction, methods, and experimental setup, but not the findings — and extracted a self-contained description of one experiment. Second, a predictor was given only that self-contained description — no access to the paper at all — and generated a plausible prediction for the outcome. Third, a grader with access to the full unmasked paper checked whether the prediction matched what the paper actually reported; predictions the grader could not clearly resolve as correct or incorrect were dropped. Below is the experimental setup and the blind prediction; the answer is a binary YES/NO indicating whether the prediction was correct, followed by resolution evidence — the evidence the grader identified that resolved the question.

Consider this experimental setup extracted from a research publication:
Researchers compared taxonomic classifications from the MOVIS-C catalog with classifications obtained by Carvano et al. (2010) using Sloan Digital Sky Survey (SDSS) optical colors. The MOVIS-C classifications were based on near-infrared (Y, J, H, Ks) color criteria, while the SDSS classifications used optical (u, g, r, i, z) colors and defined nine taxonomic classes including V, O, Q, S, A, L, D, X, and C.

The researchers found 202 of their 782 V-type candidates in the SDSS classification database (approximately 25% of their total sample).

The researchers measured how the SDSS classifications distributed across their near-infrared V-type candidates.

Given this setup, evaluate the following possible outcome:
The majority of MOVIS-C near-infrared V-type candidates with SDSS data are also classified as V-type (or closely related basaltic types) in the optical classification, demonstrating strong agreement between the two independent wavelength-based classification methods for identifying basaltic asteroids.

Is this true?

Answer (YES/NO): YES